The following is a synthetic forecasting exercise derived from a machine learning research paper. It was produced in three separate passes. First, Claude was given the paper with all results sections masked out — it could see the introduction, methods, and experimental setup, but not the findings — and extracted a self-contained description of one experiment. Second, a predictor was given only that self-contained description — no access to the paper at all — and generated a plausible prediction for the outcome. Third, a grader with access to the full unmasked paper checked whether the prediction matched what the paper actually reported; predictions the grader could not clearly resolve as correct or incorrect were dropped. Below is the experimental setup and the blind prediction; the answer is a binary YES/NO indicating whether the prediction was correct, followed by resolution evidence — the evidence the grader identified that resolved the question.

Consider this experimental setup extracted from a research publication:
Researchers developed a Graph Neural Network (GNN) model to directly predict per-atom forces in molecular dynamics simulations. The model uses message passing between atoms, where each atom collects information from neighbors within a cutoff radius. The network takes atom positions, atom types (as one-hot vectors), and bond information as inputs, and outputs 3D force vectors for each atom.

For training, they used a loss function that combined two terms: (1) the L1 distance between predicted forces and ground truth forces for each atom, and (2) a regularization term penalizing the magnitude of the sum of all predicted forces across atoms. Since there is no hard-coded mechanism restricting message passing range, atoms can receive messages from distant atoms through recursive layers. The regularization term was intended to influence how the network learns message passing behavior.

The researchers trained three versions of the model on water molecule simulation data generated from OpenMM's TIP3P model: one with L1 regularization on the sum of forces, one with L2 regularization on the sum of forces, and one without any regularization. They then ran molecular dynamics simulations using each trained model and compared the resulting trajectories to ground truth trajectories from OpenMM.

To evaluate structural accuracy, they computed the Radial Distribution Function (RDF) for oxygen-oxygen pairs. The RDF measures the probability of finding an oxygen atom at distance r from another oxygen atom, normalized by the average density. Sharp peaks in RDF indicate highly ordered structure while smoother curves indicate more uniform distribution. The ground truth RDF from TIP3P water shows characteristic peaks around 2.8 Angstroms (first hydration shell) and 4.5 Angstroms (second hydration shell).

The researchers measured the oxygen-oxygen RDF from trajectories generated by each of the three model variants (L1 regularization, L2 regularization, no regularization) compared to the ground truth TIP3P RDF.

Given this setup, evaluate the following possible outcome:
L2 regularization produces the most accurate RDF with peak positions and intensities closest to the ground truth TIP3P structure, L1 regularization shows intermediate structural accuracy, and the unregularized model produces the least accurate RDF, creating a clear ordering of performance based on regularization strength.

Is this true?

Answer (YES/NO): NO